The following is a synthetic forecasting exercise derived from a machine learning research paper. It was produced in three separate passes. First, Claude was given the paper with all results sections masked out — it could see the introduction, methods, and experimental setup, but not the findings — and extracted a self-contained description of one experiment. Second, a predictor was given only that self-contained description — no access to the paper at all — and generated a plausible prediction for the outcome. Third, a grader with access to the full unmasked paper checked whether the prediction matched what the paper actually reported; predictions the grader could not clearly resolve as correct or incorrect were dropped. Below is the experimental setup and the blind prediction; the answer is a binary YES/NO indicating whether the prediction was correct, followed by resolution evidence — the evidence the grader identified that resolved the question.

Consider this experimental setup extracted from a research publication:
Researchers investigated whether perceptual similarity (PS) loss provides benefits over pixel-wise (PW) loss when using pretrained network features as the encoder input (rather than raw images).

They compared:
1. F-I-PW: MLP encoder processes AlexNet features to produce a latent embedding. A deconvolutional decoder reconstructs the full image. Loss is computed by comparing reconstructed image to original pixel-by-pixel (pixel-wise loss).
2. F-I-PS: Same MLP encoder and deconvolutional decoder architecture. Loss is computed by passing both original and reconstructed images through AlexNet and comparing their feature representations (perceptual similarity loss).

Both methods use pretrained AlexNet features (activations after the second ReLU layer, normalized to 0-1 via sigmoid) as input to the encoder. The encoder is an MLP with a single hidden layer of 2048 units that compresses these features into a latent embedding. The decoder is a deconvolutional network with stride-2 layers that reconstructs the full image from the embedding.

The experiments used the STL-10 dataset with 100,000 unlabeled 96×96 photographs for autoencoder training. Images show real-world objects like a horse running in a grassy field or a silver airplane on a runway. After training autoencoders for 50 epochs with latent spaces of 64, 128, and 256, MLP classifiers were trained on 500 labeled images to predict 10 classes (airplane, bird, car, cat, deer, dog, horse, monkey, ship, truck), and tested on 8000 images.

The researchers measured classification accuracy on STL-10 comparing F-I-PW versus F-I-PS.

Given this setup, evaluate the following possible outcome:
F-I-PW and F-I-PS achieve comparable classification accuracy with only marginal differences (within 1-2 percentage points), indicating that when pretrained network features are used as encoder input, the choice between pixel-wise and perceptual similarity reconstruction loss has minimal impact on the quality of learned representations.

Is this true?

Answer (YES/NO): NO